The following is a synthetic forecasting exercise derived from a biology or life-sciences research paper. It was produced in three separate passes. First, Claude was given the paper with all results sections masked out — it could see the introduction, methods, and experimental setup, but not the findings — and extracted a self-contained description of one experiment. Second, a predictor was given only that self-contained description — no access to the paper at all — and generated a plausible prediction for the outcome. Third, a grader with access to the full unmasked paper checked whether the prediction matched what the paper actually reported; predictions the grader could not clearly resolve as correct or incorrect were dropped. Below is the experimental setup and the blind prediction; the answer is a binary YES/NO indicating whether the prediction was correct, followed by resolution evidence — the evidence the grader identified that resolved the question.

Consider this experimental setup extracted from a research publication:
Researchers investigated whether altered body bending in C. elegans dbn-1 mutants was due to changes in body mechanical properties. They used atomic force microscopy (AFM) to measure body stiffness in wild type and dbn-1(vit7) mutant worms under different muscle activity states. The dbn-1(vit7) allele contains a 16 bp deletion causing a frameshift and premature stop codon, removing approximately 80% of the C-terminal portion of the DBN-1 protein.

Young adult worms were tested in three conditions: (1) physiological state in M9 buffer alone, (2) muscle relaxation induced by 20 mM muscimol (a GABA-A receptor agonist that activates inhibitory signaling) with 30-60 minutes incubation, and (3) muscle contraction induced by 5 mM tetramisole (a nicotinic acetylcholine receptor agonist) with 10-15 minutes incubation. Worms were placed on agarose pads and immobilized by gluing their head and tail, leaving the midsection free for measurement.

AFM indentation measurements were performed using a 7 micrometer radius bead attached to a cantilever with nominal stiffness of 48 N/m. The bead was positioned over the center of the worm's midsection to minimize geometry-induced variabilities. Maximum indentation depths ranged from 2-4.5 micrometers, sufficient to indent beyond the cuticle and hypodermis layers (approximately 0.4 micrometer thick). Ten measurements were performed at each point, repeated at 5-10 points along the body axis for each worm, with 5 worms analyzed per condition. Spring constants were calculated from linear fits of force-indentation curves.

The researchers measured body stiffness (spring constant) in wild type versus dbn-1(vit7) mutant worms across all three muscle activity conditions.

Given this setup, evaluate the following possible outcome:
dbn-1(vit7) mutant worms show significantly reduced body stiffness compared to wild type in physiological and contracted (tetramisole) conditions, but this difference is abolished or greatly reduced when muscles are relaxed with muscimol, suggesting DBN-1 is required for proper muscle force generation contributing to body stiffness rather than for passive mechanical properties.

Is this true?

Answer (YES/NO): NO